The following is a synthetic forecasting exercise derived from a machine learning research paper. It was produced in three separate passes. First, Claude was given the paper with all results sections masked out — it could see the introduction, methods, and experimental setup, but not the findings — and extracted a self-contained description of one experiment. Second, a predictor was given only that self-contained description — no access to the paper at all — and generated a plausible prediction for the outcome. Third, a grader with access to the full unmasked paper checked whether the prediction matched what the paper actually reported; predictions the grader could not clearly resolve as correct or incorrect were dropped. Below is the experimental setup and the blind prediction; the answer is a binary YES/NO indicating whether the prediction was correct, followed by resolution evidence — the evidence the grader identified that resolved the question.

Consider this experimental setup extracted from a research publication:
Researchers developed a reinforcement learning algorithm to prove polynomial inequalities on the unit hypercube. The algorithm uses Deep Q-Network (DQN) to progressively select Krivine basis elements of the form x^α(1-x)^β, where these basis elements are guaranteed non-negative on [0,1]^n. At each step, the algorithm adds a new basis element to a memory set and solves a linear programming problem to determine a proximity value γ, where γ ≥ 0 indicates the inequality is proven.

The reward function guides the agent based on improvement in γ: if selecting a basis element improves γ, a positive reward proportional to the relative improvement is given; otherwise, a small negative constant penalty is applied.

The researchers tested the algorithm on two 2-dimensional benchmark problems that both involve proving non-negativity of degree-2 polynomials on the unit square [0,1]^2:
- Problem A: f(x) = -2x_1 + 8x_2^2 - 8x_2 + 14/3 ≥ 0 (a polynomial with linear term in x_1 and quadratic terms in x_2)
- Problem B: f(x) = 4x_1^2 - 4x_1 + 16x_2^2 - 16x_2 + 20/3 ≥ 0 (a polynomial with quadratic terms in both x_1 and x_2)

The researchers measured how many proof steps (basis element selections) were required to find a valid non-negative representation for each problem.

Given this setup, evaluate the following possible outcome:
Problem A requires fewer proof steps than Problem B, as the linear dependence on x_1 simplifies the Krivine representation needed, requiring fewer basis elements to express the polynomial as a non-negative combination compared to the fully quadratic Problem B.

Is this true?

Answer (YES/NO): YES